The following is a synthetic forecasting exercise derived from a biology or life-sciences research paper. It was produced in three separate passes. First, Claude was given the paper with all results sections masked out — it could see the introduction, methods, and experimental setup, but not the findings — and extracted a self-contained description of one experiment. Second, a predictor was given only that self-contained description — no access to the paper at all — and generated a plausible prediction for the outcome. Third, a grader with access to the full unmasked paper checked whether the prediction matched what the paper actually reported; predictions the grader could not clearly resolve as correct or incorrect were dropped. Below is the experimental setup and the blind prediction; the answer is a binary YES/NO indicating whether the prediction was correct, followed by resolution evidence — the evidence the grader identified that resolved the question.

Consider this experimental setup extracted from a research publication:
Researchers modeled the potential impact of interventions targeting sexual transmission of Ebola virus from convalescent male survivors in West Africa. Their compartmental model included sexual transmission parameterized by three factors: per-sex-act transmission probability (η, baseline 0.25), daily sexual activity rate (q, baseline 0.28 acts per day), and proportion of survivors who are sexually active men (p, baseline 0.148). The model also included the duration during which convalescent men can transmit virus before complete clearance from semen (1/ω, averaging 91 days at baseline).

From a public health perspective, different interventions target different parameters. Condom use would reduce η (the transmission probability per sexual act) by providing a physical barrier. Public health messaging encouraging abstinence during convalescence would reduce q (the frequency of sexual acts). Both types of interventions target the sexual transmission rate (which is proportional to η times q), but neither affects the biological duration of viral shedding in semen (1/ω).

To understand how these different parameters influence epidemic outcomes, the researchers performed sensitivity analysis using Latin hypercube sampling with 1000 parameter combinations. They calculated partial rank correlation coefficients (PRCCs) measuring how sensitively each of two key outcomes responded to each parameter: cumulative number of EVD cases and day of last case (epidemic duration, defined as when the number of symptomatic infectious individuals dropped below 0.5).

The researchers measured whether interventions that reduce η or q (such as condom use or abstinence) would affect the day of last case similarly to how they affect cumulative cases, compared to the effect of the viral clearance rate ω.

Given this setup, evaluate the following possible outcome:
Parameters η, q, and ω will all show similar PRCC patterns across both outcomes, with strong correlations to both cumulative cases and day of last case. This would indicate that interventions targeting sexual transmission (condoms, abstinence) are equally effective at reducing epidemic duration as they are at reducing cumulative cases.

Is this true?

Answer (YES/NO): NO